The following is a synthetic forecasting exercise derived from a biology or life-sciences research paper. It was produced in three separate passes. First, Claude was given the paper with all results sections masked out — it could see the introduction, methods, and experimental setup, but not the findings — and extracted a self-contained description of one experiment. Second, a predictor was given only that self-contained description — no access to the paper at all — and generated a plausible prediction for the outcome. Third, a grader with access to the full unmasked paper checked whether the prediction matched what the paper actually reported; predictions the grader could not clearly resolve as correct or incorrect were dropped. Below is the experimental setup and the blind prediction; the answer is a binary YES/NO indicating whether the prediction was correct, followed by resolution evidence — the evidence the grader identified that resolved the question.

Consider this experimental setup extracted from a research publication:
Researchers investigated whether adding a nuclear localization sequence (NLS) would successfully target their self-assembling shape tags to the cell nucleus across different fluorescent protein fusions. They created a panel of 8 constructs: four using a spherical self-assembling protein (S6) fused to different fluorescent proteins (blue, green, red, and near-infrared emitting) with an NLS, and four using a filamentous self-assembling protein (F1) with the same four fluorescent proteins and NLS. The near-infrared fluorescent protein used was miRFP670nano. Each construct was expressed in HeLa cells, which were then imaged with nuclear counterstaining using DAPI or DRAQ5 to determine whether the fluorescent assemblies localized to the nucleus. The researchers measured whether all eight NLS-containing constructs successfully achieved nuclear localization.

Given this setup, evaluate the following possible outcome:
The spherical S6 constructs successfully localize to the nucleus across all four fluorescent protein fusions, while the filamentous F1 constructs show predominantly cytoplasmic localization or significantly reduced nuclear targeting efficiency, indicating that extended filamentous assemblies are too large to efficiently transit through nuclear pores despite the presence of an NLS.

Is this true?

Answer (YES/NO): NO